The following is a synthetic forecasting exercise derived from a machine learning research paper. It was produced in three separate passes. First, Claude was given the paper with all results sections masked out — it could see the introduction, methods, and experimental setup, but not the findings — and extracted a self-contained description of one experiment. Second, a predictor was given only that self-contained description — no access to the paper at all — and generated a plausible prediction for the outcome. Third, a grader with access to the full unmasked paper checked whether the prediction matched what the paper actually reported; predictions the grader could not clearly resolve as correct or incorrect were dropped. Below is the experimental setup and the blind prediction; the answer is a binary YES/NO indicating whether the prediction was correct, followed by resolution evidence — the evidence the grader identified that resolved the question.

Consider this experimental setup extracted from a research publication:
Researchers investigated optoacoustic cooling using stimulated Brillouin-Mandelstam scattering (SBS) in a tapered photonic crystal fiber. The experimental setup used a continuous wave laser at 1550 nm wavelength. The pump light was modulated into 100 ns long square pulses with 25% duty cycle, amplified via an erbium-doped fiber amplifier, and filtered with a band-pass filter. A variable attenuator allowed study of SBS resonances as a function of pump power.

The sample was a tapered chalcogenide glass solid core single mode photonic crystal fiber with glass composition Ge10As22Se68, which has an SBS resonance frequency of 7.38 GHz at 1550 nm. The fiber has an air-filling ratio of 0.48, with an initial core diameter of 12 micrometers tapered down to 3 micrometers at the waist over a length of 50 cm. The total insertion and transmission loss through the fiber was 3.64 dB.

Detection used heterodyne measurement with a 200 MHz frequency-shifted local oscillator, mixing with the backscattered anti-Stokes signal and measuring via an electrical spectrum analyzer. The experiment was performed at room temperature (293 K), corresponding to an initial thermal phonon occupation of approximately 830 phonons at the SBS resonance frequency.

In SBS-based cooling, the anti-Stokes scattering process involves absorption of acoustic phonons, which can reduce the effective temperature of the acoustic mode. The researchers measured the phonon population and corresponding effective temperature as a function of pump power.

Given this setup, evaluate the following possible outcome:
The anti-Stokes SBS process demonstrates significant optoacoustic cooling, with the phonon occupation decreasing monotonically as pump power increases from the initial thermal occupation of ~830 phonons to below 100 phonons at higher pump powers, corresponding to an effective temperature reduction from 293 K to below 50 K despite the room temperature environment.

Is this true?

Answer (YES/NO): NO